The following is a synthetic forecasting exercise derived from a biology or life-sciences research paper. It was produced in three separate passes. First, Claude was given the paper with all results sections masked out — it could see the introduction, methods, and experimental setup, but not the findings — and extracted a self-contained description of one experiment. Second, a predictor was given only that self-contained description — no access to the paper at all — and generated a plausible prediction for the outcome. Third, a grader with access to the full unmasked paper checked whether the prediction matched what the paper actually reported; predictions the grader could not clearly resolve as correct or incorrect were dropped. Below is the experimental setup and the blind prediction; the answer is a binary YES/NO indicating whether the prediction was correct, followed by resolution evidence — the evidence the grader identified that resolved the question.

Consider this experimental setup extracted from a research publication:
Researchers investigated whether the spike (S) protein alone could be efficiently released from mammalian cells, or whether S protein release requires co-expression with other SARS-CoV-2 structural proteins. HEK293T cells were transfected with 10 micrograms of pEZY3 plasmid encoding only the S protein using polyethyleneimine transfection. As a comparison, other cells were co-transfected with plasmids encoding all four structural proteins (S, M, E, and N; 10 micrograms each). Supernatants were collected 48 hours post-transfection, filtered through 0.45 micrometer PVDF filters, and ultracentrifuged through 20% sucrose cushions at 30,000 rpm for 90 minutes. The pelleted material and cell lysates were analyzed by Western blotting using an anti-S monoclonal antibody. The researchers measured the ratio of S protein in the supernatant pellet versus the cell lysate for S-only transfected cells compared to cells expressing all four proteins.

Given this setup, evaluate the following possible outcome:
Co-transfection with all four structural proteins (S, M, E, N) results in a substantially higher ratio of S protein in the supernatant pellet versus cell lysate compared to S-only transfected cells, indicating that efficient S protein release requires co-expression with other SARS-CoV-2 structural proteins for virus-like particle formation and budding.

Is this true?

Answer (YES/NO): YES